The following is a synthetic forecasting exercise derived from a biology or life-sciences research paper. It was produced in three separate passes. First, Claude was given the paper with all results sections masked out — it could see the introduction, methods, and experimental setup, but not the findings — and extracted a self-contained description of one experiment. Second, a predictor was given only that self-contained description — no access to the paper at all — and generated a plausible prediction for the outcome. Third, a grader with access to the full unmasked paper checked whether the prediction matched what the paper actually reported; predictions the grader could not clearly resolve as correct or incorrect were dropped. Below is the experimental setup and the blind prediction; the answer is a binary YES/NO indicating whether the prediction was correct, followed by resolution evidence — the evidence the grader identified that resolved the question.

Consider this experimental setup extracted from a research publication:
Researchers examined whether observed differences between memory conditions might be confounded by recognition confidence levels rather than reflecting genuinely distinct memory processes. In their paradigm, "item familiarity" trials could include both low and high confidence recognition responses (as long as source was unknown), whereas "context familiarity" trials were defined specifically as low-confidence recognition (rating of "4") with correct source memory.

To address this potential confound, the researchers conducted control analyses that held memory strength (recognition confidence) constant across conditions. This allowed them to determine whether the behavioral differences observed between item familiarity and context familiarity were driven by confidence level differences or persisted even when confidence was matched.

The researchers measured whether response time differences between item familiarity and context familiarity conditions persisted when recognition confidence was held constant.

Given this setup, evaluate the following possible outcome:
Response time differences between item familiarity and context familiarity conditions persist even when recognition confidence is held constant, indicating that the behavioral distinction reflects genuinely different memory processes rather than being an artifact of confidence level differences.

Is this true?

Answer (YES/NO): YES